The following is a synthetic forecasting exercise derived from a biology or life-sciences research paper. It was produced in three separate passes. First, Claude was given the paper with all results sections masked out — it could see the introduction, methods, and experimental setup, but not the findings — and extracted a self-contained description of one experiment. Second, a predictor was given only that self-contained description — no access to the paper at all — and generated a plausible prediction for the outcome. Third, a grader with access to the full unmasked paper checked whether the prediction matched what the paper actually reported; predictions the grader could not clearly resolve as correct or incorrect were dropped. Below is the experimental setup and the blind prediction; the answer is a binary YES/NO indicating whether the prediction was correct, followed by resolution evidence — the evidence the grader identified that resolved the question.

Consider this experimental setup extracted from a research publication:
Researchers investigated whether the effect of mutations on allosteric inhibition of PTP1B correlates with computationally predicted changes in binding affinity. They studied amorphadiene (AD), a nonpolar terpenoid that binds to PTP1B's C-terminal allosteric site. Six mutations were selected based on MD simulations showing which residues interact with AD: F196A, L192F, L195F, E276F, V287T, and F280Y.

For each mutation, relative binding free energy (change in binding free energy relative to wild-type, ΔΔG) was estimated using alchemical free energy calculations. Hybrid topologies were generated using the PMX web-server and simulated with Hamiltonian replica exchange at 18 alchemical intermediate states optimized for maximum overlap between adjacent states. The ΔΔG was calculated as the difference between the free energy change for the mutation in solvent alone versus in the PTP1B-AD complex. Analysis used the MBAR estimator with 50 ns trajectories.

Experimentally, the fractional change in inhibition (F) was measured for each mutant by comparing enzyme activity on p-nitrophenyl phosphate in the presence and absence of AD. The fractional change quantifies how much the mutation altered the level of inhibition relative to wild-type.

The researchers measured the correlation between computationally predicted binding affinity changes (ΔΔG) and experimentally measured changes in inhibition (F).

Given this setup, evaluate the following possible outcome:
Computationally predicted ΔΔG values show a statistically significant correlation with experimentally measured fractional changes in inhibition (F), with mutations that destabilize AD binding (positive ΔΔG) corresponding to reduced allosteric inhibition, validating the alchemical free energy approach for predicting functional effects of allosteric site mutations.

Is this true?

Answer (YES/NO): NO